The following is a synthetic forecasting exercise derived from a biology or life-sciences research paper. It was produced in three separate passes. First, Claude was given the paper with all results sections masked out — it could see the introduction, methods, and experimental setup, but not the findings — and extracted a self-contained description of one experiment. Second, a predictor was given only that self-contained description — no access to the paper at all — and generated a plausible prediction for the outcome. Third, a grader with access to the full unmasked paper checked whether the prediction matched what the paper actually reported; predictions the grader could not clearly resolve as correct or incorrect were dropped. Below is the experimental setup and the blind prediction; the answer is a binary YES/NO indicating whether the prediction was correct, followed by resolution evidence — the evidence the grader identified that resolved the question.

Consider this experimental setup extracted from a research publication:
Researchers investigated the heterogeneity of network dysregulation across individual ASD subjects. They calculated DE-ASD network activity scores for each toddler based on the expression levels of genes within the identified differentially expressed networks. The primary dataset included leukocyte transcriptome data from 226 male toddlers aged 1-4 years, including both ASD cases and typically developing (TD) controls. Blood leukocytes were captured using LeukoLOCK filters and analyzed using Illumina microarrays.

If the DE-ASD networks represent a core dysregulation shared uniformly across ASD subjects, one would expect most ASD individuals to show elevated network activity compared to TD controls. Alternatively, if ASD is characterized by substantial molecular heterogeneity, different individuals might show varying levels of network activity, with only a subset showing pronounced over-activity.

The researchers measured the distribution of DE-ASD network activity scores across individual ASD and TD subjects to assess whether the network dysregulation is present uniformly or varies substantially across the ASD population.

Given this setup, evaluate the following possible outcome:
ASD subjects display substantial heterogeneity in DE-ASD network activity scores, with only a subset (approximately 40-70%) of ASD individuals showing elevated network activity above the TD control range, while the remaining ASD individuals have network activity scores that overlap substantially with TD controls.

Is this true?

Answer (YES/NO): NO